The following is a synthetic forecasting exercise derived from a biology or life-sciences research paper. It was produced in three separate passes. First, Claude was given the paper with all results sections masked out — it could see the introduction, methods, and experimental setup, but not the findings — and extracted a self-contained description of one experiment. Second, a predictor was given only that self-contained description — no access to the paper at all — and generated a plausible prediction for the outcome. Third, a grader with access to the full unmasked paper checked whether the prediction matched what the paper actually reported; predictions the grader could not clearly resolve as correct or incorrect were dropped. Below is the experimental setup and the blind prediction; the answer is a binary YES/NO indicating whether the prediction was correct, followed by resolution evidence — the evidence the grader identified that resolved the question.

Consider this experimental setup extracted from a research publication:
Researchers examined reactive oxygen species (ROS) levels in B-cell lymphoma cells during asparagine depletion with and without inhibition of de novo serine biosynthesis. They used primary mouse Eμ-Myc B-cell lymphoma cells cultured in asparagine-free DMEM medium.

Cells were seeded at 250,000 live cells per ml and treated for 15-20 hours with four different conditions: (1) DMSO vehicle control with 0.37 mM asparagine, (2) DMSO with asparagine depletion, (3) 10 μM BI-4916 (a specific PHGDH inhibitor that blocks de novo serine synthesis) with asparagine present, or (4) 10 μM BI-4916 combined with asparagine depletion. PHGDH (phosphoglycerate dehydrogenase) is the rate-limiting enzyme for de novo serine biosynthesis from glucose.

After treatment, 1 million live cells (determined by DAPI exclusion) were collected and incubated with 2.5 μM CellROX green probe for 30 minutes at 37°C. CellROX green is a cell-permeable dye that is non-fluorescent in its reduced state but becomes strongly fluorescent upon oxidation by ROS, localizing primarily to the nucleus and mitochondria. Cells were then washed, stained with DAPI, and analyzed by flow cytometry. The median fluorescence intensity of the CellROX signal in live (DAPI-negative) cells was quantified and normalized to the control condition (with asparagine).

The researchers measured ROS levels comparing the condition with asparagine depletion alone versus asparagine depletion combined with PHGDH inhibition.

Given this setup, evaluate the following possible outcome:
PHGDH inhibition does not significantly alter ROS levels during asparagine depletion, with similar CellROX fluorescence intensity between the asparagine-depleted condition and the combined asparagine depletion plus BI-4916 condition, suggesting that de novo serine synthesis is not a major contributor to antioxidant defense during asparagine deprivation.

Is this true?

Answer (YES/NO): NO